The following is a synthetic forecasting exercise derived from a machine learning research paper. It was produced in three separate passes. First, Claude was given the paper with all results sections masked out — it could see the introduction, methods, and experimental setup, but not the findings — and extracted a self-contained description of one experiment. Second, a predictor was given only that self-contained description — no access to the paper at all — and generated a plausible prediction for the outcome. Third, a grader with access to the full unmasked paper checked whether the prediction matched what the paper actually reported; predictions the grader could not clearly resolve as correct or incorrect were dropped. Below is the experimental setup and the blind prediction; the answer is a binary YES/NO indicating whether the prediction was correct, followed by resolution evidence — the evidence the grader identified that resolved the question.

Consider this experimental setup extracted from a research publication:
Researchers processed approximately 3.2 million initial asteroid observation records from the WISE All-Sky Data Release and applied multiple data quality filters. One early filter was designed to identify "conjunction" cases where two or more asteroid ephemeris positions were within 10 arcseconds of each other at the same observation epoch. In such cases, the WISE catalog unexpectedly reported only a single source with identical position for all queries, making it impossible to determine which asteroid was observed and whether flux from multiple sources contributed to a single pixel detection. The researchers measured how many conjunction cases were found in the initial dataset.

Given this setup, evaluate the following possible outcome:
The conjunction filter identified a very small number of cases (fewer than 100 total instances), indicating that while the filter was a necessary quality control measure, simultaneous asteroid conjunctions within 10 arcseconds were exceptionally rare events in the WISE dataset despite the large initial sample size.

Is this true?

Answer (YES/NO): NO